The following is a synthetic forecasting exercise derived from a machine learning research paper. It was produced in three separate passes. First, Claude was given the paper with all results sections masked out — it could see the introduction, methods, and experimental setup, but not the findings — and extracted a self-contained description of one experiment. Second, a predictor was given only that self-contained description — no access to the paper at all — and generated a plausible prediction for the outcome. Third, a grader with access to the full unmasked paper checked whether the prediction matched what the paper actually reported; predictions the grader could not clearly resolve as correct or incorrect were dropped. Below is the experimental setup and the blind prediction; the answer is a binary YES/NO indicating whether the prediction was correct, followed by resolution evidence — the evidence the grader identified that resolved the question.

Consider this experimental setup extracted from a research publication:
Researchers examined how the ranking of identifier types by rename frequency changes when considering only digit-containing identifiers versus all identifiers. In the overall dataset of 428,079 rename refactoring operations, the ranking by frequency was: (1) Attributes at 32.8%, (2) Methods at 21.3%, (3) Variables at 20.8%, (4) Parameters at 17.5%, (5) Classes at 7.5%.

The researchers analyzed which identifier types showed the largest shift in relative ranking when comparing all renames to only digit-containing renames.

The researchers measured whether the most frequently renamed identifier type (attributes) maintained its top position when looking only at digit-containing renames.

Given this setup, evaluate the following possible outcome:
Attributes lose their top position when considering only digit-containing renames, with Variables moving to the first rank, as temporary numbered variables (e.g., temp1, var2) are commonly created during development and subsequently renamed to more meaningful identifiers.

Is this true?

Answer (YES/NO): YES